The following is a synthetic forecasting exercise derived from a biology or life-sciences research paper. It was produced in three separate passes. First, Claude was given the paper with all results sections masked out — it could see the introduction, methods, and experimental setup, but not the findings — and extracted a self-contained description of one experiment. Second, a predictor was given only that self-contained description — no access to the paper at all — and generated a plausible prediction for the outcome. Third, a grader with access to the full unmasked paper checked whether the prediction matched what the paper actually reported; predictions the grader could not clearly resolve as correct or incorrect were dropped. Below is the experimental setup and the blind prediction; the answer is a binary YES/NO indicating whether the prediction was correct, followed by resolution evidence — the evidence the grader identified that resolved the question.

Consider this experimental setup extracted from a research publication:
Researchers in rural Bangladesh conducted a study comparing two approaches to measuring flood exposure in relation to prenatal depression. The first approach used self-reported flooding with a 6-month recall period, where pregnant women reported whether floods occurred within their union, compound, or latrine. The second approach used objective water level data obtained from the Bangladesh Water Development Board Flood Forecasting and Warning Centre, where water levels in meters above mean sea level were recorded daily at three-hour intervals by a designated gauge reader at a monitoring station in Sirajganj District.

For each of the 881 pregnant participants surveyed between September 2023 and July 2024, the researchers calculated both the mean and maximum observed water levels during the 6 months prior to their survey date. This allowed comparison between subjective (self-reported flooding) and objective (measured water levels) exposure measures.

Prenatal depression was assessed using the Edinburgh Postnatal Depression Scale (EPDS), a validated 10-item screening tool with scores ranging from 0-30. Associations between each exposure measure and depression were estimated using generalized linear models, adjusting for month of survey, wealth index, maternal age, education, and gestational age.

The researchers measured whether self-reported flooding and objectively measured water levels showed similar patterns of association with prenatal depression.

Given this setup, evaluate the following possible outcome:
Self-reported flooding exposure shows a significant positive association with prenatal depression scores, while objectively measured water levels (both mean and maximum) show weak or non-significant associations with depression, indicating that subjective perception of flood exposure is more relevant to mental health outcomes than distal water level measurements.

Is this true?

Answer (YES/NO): NO